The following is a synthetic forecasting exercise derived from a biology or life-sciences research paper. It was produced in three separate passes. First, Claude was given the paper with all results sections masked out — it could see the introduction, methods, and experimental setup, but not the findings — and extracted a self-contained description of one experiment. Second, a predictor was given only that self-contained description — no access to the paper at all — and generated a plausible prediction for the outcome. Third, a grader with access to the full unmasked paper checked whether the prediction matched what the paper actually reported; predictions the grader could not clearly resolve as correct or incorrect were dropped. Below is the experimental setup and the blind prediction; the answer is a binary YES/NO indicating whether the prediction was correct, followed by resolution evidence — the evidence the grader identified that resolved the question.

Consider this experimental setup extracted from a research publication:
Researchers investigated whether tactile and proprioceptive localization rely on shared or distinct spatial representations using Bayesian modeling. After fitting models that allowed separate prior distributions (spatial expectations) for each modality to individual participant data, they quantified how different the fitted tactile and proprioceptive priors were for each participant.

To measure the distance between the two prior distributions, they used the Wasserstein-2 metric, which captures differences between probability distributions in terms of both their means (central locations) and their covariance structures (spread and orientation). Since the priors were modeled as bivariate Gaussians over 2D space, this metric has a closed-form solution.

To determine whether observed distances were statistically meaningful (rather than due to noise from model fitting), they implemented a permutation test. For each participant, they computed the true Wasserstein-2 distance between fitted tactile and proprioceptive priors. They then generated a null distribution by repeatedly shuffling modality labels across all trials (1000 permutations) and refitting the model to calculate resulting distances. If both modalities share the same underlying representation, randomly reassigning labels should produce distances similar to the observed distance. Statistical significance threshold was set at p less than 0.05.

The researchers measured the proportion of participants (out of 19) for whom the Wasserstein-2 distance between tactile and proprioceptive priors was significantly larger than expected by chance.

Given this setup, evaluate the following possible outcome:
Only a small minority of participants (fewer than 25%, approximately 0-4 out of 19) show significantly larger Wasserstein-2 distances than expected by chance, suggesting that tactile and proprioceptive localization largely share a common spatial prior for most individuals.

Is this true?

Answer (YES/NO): NO